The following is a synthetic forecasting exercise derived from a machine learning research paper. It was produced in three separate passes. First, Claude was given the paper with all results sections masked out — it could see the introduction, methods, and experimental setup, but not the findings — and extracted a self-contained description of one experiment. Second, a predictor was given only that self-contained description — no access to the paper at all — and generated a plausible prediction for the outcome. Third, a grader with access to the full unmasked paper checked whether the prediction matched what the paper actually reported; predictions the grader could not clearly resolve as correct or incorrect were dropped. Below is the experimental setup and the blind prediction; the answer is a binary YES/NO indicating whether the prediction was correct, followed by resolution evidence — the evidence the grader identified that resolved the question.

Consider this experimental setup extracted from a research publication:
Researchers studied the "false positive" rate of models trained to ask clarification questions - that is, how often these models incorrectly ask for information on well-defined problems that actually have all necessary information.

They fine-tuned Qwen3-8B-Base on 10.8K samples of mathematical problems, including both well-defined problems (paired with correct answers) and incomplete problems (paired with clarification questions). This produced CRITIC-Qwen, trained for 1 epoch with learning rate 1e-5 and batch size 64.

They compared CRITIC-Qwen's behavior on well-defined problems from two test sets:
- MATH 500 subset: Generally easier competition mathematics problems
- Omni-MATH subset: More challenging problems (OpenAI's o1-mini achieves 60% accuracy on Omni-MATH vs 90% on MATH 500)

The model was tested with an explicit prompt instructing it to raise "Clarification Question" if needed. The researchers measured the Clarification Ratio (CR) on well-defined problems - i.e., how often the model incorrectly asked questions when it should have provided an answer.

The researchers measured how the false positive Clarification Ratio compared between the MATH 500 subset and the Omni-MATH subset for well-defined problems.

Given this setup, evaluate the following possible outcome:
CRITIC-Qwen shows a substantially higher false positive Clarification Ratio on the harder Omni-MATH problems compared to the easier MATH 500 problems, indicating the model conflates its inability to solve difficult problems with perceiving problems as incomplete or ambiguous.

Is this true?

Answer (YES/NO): YES